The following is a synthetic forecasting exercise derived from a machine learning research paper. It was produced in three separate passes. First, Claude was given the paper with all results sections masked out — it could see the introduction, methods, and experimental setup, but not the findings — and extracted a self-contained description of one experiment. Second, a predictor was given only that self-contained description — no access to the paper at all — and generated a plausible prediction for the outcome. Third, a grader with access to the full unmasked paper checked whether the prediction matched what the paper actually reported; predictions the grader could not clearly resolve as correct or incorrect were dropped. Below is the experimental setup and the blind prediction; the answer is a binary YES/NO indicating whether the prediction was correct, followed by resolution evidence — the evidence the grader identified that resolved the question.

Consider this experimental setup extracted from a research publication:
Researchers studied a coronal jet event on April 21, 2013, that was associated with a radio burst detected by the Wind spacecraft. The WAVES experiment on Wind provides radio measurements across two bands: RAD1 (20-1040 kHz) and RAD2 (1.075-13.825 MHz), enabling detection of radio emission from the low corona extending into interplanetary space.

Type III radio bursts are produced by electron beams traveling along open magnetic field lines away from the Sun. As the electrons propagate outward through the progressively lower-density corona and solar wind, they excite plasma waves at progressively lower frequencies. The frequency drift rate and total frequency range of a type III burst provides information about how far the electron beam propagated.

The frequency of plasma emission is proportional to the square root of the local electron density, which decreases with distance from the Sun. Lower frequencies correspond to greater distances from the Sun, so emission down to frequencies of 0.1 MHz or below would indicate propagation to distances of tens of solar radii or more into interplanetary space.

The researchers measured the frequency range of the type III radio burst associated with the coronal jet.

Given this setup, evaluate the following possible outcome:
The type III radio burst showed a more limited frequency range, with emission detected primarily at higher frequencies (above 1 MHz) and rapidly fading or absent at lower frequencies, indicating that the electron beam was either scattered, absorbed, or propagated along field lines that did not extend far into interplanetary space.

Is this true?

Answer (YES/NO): NO